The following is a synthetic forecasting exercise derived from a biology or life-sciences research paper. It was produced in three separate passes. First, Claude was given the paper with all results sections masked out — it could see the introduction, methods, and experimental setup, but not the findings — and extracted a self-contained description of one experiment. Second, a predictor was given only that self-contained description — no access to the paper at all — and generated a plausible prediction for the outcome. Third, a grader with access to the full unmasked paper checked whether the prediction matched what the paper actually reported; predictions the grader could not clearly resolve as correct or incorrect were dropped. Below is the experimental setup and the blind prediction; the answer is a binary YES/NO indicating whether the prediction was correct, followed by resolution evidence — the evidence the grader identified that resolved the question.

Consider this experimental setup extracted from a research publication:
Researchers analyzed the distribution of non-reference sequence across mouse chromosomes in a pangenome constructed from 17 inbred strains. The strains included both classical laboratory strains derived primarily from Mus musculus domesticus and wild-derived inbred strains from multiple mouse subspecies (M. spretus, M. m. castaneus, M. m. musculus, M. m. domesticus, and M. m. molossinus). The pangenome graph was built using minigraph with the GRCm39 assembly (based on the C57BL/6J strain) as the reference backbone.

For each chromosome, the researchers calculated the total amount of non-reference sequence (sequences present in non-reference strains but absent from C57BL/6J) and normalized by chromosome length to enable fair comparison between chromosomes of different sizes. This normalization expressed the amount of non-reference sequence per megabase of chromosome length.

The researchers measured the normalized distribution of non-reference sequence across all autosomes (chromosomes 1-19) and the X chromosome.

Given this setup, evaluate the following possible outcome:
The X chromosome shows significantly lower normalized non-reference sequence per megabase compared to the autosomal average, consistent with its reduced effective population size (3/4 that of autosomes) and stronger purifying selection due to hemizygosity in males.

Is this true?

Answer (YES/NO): NO